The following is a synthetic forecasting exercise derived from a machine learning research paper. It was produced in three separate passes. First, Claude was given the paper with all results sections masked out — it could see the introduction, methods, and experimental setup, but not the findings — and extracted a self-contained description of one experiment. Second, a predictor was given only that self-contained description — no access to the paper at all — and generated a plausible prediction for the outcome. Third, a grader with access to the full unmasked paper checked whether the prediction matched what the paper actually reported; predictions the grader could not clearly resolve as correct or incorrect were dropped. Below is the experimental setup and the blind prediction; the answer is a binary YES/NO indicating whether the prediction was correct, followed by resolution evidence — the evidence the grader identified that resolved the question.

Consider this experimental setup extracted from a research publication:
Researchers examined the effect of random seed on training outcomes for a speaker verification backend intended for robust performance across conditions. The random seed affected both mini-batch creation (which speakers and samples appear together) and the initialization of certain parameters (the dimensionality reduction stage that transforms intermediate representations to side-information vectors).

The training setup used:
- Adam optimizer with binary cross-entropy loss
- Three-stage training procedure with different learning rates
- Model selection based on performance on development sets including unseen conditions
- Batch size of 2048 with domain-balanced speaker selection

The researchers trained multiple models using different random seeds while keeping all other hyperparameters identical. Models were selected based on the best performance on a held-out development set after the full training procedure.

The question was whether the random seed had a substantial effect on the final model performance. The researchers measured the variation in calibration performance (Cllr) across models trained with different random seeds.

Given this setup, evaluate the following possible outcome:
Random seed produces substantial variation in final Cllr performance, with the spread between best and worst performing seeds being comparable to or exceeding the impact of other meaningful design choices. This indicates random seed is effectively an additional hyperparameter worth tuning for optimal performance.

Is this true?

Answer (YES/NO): NO